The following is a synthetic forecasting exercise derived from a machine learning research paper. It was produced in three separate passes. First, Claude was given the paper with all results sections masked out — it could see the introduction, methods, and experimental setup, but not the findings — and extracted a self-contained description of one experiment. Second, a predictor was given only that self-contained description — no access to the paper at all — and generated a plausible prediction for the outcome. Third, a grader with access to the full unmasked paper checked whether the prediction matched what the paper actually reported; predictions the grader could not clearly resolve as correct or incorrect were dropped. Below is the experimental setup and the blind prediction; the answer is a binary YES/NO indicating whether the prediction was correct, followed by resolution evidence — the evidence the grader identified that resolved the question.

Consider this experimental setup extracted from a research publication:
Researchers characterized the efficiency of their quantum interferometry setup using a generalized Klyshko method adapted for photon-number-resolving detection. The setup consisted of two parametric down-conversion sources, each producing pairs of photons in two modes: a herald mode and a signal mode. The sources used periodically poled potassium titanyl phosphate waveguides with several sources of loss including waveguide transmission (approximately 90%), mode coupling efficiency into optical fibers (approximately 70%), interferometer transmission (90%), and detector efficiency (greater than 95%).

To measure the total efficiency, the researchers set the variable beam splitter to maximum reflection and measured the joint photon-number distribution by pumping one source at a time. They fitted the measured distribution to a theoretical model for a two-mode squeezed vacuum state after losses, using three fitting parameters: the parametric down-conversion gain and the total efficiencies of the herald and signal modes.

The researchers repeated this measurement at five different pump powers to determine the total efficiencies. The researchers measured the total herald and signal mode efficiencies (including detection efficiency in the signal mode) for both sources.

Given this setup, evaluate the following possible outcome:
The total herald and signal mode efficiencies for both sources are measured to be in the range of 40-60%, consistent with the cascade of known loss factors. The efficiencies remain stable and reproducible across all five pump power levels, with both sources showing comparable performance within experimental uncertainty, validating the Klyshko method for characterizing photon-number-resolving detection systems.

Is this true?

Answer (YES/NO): YES